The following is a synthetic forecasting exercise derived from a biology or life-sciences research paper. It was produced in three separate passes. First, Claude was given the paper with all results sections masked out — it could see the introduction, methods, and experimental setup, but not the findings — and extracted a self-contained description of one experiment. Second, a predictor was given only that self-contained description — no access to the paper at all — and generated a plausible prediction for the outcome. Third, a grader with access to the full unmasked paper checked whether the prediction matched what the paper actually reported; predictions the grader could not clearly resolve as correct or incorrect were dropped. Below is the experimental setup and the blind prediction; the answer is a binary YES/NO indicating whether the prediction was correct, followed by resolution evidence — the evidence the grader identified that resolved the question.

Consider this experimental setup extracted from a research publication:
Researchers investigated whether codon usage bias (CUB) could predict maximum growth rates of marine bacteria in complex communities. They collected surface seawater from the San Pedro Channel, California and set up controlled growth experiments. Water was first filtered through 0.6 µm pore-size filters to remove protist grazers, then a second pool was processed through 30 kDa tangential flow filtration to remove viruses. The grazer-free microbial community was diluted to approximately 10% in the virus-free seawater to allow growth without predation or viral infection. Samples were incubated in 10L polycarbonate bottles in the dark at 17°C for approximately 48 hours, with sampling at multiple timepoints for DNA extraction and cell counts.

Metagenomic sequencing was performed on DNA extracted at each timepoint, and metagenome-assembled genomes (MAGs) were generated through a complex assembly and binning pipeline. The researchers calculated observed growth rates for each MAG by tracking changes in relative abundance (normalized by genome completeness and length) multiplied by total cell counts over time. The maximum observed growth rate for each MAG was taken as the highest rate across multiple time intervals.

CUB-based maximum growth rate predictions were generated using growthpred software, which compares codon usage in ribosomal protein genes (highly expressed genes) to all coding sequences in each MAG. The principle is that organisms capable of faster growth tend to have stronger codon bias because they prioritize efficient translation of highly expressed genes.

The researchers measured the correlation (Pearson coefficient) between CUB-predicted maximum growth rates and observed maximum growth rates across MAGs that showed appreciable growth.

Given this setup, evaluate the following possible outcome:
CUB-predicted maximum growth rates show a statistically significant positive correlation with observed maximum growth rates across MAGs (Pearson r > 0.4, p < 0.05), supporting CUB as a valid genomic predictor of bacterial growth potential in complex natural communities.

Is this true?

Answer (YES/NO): YES